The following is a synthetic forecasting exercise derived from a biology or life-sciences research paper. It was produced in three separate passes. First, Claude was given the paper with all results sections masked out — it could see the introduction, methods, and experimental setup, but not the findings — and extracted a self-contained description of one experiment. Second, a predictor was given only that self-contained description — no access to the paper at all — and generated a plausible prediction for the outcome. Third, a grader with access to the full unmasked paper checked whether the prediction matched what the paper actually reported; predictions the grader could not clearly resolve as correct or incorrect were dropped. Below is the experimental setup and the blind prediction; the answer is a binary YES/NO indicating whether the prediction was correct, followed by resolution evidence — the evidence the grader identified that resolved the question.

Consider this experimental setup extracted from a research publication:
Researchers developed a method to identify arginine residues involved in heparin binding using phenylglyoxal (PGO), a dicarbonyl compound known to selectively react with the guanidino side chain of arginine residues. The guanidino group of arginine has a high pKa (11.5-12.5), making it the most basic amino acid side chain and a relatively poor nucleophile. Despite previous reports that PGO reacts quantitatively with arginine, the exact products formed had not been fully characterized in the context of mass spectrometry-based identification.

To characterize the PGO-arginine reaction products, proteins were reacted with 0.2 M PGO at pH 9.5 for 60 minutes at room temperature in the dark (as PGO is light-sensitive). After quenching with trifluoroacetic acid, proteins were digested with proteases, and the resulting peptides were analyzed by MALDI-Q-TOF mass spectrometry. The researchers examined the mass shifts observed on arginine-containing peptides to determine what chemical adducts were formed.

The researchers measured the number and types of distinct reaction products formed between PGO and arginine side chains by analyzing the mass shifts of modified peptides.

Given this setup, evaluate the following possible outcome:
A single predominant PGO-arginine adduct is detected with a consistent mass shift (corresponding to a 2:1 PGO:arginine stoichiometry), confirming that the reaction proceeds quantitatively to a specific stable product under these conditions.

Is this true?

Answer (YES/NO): NO